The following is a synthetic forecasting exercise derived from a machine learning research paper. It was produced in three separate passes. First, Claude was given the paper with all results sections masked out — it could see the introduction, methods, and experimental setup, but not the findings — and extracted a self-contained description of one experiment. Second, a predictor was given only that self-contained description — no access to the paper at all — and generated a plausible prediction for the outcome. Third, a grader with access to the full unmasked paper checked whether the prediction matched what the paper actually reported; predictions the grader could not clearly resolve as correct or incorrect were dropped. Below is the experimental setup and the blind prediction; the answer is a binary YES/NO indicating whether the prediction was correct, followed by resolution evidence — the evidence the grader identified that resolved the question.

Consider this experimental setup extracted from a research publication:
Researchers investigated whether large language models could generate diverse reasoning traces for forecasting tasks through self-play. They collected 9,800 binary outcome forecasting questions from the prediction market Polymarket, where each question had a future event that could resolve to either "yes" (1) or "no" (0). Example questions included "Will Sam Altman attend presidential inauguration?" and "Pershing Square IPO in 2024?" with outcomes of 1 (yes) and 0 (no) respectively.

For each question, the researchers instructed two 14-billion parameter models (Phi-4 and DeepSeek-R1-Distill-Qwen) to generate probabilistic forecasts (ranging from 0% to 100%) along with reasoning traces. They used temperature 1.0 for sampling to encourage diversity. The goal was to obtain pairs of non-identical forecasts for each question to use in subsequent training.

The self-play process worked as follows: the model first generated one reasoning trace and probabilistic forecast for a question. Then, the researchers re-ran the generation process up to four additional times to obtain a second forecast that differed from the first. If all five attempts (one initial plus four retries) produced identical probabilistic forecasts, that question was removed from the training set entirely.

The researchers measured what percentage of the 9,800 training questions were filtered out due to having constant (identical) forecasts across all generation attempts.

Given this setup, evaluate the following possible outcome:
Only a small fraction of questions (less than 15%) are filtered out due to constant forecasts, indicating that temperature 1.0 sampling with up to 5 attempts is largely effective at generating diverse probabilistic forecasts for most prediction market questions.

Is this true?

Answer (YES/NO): YES